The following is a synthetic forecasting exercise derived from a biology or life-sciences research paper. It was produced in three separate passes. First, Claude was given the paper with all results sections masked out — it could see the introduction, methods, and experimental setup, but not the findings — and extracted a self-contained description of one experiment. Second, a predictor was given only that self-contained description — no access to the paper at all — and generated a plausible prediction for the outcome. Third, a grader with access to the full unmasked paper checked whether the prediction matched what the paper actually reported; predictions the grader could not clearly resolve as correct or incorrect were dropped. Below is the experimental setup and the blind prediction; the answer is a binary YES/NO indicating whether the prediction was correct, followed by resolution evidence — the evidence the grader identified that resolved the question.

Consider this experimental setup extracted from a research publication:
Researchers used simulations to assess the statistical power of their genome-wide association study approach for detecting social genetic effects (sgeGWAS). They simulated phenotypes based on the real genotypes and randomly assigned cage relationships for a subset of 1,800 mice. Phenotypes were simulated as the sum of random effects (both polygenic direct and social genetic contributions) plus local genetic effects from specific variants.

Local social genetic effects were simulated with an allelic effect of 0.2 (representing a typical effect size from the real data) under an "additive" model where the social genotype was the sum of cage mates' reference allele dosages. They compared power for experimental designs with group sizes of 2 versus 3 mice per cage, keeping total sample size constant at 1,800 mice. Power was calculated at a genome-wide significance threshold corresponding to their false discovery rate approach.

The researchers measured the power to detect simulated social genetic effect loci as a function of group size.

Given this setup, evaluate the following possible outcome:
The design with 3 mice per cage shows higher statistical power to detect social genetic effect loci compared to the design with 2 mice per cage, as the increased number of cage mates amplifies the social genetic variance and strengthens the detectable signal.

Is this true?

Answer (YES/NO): YES